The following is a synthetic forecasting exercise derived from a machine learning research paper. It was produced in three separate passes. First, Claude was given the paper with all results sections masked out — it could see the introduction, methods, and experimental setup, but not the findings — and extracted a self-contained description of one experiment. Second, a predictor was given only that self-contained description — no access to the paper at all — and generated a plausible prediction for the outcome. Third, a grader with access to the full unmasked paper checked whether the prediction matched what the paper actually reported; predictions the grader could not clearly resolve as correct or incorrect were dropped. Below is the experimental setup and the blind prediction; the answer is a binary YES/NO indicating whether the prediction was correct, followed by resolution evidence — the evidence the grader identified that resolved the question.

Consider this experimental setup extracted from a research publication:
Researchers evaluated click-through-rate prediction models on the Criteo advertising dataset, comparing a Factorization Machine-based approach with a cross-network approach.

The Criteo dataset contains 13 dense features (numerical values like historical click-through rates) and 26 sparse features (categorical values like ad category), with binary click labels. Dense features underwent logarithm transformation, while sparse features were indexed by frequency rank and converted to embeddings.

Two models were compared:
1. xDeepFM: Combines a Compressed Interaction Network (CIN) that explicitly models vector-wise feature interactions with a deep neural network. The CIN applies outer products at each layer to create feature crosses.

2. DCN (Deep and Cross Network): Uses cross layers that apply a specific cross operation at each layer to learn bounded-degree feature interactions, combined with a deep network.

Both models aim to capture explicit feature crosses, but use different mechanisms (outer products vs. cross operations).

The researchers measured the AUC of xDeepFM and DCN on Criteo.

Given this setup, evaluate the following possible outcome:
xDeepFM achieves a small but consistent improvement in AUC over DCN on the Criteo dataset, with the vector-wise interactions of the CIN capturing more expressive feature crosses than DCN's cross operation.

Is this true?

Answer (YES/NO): YES